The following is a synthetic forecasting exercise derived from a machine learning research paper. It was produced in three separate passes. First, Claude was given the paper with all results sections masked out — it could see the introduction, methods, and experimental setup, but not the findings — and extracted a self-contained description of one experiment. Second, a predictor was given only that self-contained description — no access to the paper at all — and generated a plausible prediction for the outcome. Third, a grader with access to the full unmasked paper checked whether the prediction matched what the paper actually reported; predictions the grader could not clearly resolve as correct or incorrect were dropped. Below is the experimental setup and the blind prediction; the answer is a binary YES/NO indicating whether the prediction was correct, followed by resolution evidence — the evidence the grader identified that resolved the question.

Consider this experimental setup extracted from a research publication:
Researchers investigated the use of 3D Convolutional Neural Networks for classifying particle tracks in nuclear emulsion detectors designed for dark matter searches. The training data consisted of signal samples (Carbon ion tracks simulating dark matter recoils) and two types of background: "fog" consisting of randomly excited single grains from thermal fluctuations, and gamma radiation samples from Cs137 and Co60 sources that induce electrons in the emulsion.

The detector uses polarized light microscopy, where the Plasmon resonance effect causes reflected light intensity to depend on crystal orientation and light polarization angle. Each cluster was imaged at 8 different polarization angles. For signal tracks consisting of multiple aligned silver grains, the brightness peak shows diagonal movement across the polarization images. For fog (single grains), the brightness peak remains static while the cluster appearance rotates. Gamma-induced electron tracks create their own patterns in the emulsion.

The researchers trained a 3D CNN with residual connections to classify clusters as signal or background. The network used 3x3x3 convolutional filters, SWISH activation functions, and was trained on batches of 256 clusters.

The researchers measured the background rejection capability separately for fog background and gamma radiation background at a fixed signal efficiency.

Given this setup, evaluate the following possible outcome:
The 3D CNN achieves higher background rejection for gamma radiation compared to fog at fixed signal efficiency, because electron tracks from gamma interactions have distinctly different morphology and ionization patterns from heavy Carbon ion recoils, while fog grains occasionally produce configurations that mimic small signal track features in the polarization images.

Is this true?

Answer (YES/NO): NO